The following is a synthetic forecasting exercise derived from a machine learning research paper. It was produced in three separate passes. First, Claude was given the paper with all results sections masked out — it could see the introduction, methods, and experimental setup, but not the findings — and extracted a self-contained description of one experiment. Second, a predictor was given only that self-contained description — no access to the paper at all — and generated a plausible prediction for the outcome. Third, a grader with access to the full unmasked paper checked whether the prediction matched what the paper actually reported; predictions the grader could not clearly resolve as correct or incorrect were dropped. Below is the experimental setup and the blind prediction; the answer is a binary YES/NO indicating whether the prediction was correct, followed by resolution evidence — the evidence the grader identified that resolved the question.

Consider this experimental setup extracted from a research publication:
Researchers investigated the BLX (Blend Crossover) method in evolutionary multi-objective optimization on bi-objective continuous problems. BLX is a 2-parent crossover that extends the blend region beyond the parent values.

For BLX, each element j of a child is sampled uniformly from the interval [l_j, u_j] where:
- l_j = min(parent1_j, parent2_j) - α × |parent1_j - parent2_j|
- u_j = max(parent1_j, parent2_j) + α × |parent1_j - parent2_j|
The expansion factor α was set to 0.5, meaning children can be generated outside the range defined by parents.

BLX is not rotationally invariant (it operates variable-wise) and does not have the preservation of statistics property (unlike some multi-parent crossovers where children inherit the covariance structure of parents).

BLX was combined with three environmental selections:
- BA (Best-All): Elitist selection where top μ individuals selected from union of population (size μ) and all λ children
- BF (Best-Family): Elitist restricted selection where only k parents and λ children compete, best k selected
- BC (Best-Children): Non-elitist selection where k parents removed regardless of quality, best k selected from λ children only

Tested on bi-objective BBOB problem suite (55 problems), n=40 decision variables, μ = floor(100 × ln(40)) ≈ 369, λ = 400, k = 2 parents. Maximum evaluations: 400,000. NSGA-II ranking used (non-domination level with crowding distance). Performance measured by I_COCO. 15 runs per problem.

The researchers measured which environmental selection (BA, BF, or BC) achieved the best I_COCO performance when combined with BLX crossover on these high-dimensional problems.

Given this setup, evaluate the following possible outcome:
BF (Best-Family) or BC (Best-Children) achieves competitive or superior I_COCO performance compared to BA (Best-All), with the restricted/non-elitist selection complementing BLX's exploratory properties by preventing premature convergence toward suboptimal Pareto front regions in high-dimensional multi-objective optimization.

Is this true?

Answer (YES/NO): NO